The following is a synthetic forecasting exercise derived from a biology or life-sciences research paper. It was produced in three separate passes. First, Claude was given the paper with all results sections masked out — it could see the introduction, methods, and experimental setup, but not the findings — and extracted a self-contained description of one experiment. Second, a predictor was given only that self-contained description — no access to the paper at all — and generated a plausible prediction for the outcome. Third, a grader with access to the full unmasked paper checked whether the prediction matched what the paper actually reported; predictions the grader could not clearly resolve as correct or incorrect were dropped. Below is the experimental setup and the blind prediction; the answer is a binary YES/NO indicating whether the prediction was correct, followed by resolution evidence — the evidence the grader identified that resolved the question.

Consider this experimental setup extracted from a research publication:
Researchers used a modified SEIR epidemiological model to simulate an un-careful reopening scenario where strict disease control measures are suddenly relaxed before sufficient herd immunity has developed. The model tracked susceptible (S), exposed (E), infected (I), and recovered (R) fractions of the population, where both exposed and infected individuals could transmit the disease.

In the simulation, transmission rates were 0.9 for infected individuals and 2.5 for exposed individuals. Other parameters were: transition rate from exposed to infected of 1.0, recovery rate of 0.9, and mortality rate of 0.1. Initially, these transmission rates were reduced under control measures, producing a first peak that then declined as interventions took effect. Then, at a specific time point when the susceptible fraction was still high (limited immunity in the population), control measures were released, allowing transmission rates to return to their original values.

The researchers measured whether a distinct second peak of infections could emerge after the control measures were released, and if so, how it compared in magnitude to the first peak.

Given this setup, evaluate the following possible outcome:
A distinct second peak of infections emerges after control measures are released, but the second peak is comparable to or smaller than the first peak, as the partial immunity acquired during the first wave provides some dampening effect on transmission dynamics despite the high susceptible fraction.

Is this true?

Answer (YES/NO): NO